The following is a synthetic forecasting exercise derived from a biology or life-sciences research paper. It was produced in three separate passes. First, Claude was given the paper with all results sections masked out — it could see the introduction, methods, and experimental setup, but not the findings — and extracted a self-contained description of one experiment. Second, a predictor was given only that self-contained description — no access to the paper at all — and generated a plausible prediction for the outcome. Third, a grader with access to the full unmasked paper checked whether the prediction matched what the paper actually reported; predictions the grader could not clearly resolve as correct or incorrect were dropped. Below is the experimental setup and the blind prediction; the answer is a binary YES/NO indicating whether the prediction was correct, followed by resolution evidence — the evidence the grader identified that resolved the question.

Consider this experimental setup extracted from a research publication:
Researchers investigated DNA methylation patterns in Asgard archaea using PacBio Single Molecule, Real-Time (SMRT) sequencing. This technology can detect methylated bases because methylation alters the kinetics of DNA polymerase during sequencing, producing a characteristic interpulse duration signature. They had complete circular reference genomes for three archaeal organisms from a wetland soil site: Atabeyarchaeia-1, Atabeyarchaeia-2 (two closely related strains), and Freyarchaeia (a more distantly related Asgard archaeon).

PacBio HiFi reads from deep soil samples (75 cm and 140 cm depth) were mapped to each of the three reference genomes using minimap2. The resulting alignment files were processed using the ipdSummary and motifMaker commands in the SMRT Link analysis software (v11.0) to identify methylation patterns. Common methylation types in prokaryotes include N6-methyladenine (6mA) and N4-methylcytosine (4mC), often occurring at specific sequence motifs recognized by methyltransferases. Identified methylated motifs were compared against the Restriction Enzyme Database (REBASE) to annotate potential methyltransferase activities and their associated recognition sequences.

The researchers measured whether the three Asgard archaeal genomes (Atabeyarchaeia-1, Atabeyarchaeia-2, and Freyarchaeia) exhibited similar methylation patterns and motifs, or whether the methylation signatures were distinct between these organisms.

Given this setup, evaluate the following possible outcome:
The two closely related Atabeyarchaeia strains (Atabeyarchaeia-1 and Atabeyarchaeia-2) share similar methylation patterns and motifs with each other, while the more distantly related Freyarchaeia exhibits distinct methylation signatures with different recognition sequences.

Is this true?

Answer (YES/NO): YES